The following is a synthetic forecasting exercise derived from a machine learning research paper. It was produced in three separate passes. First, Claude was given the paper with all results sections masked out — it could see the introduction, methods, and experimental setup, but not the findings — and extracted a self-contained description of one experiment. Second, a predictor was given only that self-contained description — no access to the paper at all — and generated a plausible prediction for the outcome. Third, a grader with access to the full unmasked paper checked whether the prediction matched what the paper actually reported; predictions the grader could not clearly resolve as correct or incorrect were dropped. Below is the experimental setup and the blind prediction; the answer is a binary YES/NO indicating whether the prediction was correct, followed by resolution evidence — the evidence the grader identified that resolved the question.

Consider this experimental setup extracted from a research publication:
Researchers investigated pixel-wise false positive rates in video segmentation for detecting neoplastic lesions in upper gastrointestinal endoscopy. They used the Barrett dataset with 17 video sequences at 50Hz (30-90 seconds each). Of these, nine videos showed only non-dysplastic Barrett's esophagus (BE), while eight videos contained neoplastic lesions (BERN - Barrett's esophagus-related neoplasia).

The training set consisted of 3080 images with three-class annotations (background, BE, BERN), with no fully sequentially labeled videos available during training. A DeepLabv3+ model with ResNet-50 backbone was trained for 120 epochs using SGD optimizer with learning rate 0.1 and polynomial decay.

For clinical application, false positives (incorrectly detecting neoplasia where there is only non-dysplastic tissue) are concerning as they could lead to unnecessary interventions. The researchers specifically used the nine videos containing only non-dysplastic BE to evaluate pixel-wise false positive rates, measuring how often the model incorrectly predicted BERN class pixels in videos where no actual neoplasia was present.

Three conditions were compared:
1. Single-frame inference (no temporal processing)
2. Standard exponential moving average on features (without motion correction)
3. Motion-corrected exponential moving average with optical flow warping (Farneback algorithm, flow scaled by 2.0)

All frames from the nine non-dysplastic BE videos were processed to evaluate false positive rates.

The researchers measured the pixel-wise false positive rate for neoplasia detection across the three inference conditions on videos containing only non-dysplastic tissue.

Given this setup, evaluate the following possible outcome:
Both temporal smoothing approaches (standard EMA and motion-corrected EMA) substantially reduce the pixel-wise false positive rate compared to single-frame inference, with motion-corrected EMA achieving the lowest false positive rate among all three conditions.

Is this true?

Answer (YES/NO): YES